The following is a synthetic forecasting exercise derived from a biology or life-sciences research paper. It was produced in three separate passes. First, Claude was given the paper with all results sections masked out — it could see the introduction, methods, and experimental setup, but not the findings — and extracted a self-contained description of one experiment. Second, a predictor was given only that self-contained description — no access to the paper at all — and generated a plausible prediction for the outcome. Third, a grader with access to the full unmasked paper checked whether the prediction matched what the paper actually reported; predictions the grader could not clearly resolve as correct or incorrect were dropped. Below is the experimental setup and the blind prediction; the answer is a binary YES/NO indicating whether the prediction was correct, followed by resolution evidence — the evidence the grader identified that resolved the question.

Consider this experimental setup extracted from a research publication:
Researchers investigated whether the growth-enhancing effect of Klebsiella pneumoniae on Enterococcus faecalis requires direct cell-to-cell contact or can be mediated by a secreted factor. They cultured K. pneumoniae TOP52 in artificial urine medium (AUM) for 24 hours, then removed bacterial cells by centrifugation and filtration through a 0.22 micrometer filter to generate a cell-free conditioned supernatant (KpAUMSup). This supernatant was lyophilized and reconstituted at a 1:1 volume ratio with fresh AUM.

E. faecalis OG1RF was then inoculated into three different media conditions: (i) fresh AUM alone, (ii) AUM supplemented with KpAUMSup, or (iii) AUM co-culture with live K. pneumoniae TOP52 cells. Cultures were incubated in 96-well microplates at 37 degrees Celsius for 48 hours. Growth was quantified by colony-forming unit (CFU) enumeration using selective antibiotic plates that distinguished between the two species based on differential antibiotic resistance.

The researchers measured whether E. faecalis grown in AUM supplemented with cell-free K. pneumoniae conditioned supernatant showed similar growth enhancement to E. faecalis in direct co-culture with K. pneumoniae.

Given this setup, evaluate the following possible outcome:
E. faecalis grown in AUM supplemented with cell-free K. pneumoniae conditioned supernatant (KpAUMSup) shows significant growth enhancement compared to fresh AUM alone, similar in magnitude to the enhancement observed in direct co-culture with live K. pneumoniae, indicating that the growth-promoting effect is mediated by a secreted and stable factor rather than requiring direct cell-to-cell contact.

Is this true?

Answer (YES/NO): YES